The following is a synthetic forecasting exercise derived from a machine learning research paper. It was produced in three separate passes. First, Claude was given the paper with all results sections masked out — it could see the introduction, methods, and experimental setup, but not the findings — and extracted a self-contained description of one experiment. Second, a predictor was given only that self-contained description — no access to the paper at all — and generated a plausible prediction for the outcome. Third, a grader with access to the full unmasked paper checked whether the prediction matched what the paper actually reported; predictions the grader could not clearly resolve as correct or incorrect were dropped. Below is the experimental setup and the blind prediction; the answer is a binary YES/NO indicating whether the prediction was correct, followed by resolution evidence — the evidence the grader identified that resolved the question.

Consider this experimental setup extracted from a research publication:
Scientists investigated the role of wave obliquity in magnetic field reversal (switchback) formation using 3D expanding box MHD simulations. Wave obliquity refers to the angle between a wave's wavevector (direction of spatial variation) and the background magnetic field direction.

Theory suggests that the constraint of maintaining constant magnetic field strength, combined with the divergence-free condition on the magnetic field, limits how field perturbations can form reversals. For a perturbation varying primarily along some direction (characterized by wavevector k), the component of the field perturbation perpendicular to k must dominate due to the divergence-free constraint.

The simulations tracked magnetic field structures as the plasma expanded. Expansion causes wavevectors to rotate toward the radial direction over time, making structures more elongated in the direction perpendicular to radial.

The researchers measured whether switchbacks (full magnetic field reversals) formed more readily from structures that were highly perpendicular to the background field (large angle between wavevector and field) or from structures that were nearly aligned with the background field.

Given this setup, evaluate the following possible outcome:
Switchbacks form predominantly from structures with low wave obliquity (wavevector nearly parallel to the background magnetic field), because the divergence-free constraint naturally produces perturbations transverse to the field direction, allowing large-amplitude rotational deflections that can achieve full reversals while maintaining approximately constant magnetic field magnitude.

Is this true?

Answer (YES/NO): NO